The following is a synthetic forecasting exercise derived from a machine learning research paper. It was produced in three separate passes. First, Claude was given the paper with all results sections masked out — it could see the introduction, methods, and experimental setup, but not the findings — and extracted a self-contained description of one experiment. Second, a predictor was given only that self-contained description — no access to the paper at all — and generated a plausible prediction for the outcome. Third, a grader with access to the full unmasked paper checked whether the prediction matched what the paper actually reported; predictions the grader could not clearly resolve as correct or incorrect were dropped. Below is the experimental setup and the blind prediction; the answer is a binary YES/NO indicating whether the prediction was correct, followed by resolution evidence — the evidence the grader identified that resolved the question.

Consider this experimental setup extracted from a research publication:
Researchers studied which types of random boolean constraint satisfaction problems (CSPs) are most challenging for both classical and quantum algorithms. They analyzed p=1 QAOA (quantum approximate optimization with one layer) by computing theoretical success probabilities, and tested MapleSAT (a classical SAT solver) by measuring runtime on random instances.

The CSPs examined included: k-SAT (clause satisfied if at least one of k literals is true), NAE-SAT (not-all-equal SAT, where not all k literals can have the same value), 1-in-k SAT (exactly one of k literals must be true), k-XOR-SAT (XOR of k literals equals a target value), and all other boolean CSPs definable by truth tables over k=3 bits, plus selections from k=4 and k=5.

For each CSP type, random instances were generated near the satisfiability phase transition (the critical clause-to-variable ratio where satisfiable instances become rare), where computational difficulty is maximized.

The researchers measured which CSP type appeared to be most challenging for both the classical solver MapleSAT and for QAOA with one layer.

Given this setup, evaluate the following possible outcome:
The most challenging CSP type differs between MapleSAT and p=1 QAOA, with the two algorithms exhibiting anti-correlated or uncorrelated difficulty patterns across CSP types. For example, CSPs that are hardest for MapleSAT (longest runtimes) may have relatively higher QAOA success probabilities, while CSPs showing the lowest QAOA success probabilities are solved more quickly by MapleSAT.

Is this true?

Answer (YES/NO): NO